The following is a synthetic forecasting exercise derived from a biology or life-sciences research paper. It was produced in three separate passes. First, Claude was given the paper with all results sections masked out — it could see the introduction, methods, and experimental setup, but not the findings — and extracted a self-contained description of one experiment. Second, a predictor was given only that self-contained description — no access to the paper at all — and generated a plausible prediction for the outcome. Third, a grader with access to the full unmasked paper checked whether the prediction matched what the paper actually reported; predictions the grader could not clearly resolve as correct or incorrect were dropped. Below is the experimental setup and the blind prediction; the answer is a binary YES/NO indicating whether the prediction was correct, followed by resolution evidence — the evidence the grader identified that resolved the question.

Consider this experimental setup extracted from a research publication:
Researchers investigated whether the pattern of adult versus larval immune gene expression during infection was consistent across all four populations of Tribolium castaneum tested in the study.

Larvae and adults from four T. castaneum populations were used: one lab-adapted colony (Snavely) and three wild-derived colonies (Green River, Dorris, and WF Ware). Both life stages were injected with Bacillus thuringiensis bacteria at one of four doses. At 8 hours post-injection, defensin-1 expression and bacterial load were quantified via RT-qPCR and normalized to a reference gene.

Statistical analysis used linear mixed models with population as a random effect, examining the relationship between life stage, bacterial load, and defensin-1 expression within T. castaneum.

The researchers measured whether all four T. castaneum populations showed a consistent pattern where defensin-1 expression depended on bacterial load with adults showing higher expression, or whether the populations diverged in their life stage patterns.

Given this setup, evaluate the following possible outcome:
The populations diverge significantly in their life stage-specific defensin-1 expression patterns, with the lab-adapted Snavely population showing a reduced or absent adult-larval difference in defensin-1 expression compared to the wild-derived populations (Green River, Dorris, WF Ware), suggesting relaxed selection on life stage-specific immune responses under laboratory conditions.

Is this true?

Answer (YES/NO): NO